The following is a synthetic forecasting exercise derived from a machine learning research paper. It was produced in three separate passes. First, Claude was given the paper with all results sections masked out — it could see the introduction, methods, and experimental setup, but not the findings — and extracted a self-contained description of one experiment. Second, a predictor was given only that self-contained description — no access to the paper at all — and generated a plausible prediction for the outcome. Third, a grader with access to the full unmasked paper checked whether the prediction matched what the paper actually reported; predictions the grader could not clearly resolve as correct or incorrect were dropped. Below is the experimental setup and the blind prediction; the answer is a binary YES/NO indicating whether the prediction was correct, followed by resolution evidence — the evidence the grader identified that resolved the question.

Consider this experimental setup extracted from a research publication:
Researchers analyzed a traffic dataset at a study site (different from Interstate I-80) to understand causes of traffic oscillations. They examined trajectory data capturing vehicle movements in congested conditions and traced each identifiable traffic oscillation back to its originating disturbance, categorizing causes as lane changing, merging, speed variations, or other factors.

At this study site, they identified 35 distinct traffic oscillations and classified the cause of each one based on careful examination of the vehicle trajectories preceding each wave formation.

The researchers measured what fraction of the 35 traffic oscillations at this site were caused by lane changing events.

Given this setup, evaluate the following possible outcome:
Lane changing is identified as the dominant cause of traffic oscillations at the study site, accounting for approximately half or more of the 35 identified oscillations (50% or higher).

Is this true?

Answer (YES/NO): NO